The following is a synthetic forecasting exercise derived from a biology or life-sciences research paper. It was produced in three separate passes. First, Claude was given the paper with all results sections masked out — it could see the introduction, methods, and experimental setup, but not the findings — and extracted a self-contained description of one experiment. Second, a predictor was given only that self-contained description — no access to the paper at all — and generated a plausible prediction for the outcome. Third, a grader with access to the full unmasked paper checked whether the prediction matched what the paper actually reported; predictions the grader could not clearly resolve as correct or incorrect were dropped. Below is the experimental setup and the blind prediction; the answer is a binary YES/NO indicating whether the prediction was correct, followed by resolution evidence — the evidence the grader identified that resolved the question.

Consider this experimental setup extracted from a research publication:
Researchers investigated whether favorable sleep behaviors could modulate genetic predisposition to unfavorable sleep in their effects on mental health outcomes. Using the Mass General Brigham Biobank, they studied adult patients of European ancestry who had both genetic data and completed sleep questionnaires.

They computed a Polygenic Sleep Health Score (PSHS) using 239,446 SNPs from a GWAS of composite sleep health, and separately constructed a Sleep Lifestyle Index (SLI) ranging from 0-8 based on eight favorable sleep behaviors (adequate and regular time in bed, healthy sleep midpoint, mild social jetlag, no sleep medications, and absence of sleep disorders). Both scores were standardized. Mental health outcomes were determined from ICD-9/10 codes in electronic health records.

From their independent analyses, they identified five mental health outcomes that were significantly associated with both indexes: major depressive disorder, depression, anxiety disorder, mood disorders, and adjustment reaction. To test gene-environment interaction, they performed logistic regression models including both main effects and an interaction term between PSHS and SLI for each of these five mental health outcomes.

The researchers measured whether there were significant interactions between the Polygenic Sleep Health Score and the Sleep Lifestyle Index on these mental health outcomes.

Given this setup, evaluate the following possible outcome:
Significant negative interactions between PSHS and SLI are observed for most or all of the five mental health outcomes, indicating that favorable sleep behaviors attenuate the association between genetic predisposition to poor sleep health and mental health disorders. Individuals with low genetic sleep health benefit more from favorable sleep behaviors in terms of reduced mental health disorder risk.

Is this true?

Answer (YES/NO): NO